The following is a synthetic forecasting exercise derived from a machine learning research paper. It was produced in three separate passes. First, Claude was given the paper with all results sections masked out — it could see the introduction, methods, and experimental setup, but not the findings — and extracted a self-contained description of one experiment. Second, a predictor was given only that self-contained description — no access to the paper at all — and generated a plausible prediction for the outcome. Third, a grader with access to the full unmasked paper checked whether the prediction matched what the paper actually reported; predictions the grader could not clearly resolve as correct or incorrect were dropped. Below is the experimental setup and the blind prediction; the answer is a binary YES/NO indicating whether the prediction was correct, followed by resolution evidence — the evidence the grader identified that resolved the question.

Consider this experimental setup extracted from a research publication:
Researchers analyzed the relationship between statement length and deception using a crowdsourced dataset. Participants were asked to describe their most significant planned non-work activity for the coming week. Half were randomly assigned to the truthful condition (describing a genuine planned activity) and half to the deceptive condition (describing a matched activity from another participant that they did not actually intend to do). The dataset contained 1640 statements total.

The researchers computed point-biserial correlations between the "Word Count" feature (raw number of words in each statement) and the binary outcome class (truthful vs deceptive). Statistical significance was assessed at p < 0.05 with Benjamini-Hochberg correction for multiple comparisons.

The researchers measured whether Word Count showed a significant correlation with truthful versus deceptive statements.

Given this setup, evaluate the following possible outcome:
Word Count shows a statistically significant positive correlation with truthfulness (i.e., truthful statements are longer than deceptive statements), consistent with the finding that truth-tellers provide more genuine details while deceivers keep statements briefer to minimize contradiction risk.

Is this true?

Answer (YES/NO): NO